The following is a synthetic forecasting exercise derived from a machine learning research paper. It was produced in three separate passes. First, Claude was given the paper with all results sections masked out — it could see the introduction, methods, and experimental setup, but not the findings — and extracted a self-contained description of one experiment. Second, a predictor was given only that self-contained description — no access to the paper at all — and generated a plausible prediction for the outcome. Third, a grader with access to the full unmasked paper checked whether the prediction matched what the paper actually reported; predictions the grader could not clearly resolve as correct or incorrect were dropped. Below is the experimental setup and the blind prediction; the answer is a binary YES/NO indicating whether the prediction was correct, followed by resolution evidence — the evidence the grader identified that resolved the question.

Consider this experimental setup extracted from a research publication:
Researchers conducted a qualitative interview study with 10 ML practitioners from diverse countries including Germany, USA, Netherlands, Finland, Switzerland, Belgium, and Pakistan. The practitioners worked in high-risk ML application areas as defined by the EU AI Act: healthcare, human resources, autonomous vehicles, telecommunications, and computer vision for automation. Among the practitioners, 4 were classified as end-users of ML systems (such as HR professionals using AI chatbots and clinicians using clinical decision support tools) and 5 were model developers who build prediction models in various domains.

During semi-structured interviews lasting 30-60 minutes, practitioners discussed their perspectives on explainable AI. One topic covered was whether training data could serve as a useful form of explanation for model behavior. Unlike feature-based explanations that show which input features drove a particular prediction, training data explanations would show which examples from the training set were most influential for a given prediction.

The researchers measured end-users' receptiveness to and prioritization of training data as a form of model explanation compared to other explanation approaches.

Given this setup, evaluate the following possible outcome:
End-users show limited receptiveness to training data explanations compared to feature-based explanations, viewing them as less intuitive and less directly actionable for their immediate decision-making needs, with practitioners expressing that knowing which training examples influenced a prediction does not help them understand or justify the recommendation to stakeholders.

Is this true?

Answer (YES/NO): NO